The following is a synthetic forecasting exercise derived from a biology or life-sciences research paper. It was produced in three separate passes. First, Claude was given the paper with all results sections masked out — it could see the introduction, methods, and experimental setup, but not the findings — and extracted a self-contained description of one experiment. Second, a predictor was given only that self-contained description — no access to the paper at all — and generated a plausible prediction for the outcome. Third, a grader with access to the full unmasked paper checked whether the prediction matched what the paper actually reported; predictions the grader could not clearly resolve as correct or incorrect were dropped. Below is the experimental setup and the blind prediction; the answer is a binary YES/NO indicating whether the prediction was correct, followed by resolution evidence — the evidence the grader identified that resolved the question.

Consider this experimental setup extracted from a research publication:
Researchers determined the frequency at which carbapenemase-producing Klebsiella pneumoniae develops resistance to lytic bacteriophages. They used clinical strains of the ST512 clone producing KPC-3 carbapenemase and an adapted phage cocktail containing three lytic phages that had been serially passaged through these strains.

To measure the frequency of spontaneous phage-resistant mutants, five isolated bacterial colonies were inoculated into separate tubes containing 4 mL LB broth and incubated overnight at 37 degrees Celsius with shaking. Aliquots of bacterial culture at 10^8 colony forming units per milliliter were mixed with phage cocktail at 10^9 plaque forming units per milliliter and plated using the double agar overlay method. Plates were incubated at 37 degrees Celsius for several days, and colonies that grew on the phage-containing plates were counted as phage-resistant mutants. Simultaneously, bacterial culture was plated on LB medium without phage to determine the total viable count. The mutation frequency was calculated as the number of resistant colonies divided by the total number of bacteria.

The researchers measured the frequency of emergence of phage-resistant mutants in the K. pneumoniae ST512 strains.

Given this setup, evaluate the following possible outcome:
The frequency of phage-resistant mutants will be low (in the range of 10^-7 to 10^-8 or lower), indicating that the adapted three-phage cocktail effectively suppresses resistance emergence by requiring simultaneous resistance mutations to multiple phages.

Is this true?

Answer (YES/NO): NO